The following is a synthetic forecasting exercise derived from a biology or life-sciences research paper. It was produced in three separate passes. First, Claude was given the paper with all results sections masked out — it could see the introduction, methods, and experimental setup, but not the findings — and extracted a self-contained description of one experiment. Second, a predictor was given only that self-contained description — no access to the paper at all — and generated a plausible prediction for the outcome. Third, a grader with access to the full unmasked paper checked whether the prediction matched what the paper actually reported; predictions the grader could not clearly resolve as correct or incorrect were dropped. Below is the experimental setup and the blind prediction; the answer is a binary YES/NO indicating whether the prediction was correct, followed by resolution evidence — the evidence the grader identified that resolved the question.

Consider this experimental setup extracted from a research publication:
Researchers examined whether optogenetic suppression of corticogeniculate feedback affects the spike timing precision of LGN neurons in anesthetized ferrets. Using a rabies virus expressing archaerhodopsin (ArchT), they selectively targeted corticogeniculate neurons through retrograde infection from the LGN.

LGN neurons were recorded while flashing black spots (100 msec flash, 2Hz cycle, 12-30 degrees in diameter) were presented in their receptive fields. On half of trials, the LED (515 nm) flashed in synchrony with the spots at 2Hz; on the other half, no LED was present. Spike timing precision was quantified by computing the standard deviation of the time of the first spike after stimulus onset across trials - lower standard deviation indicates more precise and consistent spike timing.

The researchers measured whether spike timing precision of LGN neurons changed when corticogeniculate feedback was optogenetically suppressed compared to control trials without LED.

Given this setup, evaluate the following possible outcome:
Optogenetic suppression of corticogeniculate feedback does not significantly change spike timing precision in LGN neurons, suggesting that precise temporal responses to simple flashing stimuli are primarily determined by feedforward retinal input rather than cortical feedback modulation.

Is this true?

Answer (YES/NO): YES